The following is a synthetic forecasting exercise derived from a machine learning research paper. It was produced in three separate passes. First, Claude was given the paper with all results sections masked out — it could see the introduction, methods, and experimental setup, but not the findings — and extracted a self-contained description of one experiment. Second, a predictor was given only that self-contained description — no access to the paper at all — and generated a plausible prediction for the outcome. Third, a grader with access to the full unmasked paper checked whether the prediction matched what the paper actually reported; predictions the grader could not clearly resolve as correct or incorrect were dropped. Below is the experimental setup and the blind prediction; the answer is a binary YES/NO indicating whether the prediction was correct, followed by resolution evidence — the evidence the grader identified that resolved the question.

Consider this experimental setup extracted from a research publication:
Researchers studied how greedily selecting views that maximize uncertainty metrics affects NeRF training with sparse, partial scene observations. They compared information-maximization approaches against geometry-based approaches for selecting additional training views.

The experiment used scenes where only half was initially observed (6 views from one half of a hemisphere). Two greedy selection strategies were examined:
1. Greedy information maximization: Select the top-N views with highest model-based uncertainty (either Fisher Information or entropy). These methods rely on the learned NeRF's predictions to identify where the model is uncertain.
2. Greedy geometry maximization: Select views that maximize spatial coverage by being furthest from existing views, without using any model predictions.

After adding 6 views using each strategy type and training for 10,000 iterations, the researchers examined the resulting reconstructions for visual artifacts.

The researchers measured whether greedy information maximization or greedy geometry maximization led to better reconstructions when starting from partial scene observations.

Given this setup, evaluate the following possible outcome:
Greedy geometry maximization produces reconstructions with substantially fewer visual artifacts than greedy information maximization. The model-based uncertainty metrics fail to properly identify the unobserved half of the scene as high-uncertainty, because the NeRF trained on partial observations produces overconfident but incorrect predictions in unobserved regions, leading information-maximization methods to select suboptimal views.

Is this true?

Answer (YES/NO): NO